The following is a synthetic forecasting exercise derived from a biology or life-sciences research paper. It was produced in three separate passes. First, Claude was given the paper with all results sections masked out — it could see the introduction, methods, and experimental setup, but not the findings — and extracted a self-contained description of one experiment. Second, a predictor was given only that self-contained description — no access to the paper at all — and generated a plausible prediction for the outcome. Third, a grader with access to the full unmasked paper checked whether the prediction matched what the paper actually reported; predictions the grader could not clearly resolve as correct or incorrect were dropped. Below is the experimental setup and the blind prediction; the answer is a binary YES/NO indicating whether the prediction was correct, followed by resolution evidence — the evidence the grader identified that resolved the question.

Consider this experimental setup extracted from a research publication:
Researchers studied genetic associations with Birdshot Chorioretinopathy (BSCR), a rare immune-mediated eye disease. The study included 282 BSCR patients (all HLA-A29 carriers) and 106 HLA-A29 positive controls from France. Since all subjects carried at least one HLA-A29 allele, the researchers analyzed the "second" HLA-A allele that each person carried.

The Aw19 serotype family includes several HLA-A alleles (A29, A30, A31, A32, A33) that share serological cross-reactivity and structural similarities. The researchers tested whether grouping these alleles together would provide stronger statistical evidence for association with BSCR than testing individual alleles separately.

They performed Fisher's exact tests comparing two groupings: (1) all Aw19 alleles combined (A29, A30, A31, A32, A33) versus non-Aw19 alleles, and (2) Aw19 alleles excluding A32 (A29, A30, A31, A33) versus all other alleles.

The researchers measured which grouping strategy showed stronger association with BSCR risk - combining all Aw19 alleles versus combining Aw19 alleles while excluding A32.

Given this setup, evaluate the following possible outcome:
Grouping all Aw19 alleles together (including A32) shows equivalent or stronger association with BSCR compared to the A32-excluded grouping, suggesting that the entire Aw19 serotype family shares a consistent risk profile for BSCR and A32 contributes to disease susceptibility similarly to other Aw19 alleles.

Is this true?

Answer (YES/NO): NO